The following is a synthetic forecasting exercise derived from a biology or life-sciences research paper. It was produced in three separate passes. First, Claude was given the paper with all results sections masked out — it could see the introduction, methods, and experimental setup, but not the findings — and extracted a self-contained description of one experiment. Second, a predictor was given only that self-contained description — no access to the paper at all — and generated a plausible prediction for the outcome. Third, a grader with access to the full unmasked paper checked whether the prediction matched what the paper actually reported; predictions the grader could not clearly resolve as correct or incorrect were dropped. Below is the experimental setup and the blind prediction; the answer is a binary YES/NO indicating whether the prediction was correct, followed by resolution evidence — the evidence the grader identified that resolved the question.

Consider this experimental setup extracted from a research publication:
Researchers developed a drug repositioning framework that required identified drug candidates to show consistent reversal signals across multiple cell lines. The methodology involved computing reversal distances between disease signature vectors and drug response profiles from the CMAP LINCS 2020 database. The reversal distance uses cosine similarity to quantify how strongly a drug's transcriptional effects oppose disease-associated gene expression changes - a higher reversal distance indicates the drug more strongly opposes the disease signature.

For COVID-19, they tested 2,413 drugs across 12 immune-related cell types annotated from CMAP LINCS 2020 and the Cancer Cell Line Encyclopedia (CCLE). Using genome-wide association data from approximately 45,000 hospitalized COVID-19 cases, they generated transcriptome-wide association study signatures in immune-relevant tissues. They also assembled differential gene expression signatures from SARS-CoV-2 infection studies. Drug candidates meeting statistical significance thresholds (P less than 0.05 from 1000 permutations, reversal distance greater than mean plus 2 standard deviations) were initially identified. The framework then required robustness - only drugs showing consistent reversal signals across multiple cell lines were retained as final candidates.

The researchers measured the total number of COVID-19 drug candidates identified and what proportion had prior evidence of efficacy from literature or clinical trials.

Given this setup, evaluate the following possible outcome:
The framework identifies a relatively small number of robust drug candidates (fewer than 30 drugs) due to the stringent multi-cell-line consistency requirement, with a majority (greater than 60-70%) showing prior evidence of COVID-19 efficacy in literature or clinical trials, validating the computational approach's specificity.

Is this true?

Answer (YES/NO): NO